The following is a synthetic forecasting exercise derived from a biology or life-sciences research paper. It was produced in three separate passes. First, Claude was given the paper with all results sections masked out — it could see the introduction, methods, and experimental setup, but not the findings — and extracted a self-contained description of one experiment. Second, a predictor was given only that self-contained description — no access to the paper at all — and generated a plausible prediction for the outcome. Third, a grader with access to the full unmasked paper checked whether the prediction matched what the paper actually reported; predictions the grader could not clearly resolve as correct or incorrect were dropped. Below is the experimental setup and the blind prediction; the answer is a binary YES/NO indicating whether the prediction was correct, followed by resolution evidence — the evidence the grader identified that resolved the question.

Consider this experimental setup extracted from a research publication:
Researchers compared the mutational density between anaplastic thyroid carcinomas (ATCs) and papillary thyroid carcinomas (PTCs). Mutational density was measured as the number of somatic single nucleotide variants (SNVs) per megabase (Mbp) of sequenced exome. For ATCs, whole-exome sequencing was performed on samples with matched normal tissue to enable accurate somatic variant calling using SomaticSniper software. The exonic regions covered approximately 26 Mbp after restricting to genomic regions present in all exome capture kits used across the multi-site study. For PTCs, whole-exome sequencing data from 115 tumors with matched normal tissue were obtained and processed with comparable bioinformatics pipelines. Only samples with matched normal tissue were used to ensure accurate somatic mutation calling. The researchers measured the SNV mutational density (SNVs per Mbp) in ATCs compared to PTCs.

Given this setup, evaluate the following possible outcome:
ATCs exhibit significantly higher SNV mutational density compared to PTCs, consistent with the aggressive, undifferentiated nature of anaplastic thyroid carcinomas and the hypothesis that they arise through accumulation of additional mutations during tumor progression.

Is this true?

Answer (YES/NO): YES